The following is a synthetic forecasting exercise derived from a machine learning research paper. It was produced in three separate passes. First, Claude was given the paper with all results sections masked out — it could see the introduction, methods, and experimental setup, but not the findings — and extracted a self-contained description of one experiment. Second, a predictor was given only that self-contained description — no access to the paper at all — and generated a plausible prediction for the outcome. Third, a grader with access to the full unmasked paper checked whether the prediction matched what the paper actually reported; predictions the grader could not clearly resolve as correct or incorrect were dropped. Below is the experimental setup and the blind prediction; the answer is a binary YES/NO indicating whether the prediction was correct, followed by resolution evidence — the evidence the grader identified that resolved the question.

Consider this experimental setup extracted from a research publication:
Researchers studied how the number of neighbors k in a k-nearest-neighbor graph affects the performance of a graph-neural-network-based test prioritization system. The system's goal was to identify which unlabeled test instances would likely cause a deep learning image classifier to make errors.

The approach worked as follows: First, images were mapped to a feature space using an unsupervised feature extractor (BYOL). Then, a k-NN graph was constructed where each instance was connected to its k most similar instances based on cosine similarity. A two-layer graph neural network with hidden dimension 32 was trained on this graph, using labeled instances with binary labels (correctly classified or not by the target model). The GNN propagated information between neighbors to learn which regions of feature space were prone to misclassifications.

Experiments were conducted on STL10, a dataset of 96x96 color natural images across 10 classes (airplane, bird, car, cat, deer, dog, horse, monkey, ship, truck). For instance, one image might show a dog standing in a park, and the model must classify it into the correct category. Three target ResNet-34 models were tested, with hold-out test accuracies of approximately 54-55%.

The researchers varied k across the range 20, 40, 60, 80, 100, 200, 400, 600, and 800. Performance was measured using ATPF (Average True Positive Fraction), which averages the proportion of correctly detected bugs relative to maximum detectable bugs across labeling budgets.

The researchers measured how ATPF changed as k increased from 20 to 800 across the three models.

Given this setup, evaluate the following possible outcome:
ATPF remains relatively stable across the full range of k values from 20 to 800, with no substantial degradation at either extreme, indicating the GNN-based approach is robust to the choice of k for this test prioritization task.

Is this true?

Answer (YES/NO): NO